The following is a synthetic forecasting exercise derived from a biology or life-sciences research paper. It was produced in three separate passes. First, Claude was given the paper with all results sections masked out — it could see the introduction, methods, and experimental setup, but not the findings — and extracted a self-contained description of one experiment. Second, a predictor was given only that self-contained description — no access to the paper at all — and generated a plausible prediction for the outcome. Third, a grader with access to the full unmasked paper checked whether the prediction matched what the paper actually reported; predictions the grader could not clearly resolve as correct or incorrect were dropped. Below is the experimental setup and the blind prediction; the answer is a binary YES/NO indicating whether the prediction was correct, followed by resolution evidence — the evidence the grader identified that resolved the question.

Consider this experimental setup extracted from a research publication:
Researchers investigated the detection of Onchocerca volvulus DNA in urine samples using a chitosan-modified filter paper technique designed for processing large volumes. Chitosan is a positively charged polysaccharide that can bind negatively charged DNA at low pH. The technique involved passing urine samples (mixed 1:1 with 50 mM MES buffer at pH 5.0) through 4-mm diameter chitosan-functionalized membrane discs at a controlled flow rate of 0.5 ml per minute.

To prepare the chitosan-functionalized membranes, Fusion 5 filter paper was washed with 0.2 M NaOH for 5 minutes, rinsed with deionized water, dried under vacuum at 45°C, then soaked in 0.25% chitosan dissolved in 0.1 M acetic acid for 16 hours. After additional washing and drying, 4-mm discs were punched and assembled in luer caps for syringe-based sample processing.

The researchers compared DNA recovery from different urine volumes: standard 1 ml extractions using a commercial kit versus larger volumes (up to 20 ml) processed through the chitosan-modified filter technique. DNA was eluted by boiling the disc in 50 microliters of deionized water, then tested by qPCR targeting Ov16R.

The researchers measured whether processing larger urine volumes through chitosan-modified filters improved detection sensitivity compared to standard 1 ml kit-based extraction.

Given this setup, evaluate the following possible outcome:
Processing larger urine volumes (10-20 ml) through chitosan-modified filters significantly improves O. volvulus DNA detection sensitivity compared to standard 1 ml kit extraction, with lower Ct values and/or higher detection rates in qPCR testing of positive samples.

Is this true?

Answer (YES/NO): NO